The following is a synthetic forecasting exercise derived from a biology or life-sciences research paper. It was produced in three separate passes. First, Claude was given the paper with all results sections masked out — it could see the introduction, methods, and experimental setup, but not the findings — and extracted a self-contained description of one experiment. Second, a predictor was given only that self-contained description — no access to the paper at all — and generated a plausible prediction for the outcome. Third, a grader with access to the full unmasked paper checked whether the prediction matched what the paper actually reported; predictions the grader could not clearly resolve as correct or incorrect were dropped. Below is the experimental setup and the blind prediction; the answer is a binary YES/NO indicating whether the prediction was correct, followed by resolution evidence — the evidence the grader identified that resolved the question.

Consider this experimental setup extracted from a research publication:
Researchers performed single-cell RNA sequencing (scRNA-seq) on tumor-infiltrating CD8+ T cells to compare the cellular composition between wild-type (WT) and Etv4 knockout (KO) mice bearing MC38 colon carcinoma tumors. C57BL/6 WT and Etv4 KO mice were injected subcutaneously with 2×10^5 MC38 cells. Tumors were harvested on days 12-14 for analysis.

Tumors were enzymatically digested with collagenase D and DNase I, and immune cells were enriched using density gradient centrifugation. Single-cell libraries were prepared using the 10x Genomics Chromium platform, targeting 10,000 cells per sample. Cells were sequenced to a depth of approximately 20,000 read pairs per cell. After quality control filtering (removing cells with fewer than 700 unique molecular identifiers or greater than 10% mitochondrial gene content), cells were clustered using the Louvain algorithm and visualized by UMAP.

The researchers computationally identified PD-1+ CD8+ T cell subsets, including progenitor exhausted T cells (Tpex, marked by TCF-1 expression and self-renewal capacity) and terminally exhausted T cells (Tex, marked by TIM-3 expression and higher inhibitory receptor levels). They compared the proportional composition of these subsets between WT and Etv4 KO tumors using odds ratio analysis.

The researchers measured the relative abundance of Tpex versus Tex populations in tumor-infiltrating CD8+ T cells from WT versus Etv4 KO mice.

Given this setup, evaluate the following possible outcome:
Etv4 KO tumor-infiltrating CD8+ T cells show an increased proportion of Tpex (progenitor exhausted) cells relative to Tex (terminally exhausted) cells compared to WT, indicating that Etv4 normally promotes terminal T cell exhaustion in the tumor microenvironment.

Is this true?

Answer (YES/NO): NO